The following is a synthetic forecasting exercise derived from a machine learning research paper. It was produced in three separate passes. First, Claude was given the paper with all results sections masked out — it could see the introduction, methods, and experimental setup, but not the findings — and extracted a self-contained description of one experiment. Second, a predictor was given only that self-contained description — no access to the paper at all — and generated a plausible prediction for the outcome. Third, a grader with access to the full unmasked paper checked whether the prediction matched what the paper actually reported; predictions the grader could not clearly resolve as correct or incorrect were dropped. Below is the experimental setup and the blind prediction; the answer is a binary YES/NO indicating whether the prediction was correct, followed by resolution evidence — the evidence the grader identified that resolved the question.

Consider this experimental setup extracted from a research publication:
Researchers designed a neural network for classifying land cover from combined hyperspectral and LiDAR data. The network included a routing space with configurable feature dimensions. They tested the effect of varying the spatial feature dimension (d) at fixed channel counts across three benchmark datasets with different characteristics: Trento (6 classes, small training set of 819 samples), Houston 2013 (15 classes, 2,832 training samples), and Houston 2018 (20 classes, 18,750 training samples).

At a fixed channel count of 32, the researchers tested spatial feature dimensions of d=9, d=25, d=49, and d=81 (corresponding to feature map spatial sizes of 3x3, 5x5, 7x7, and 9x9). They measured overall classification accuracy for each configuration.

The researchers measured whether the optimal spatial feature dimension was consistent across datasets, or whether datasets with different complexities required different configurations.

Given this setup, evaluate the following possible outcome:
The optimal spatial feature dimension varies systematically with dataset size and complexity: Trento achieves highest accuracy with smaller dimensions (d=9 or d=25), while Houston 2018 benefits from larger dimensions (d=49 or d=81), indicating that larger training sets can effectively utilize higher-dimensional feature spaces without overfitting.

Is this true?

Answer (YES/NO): NO